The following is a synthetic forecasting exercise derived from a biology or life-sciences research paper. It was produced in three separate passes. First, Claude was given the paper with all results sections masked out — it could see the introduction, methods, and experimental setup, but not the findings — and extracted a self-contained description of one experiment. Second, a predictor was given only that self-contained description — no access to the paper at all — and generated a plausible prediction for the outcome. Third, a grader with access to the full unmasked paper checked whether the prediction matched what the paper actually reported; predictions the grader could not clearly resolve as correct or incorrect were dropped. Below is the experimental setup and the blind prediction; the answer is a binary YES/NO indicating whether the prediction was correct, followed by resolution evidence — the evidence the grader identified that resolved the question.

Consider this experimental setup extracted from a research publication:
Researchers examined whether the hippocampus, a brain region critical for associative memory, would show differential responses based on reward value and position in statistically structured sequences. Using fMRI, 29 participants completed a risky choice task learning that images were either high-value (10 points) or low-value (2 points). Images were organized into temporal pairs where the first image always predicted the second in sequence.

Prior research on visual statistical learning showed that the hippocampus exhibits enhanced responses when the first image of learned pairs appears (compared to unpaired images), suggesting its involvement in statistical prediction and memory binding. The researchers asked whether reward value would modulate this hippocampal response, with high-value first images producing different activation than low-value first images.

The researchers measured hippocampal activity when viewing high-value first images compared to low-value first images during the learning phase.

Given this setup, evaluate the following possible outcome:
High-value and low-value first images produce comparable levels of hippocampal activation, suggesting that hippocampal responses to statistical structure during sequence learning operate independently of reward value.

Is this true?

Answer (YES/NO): NO